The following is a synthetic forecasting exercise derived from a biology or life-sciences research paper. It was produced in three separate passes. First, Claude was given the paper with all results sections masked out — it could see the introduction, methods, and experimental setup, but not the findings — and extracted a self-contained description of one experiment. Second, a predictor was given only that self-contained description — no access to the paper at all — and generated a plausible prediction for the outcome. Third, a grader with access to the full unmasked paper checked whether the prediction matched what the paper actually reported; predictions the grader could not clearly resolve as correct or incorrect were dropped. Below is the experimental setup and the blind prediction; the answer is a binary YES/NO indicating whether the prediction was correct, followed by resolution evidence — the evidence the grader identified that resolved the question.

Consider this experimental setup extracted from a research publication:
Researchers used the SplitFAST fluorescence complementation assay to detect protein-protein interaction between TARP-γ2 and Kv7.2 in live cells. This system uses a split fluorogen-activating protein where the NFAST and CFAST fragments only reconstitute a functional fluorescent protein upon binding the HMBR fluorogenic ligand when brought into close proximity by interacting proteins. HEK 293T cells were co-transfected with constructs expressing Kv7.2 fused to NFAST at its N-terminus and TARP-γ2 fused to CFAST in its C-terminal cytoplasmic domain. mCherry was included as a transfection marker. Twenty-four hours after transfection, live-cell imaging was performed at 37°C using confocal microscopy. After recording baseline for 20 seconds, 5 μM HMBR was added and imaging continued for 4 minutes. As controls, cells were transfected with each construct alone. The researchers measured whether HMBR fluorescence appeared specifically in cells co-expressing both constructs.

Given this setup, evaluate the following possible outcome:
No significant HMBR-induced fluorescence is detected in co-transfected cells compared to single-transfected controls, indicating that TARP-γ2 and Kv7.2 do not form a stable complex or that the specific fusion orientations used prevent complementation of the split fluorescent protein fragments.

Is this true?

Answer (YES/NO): NO